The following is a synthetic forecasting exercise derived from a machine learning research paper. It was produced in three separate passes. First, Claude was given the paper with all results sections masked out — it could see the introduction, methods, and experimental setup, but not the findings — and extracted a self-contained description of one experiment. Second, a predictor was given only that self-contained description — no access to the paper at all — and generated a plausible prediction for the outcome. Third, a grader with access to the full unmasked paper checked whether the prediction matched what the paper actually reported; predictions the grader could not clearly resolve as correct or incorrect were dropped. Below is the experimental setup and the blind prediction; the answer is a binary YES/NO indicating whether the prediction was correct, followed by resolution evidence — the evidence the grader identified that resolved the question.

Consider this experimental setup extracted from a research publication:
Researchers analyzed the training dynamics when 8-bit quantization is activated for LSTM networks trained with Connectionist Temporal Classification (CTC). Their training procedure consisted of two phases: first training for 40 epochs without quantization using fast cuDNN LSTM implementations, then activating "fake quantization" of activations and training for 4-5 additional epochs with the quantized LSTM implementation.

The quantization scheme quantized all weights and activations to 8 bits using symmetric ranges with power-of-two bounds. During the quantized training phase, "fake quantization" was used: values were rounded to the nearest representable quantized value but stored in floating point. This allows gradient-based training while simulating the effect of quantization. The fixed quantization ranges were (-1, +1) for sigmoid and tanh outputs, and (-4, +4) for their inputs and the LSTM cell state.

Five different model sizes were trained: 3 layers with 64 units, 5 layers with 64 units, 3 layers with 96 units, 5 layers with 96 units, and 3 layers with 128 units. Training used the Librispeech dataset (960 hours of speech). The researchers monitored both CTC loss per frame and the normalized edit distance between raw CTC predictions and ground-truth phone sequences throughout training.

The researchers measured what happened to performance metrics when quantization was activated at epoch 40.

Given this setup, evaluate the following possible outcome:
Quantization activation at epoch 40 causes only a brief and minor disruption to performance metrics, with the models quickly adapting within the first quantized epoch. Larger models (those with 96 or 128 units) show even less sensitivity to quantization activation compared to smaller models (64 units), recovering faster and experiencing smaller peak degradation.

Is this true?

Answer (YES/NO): NO